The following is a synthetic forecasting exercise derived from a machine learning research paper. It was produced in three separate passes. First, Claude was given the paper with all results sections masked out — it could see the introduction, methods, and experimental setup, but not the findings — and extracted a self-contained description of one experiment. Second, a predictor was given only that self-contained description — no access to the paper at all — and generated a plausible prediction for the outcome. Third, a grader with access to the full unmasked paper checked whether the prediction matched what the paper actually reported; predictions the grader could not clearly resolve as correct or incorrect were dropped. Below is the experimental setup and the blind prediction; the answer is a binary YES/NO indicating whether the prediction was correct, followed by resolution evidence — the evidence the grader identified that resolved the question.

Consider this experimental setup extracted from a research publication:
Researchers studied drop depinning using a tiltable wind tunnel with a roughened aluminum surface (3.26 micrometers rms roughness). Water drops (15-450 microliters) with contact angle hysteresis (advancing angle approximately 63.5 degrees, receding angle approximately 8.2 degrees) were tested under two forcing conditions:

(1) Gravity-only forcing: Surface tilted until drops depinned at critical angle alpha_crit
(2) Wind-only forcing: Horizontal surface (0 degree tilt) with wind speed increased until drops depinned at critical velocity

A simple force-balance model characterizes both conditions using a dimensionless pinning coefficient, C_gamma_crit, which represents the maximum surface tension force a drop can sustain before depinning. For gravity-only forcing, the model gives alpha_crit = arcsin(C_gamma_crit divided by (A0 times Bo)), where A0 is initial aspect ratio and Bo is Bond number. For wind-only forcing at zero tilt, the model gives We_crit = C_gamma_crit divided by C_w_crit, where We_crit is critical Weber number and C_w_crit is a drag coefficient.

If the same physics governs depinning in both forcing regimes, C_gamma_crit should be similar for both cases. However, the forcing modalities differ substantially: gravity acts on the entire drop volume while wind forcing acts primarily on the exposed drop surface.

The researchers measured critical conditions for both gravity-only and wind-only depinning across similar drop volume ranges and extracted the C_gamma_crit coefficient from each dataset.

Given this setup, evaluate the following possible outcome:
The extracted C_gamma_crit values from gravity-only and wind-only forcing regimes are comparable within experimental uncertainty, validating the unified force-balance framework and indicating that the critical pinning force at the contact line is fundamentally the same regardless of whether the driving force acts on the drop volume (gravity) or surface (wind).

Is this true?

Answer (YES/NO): NO